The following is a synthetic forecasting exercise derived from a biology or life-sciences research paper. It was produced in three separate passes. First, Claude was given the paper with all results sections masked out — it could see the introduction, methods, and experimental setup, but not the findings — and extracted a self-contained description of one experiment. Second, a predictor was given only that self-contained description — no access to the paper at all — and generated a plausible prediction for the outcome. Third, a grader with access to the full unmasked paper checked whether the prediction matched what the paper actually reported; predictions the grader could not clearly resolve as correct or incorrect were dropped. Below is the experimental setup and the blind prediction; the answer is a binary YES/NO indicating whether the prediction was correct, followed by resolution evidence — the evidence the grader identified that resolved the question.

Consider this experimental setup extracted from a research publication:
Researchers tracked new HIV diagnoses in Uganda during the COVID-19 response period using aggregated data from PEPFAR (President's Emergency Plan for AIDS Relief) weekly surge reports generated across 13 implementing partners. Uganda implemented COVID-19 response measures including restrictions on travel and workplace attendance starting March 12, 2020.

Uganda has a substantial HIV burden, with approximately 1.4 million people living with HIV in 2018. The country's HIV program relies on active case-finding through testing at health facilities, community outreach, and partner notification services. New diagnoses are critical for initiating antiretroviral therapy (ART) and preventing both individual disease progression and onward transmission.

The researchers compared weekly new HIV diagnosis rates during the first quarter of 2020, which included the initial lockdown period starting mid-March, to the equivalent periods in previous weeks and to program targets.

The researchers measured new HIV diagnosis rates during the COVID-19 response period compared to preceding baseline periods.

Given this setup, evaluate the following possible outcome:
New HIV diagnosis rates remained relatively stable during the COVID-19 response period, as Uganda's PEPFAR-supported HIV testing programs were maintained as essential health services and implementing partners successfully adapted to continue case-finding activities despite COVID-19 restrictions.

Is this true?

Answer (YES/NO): NO